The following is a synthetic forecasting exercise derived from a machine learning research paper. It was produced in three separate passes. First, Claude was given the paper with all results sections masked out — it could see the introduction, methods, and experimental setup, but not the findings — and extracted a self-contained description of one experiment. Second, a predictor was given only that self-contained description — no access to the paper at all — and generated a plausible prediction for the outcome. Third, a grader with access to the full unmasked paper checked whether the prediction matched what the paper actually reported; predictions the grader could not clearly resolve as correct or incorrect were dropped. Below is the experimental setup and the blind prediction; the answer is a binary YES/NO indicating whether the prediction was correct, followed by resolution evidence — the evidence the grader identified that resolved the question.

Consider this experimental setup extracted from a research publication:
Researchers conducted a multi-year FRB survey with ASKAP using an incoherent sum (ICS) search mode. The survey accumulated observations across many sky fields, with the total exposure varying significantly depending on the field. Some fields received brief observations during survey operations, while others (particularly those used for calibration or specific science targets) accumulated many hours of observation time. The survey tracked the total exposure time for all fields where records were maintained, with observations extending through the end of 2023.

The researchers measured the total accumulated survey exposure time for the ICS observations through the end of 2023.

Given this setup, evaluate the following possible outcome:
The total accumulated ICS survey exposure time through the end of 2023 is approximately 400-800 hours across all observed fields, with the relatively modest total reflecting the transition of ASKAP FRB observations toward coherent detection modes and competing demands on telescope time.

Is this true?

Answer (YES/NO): NO